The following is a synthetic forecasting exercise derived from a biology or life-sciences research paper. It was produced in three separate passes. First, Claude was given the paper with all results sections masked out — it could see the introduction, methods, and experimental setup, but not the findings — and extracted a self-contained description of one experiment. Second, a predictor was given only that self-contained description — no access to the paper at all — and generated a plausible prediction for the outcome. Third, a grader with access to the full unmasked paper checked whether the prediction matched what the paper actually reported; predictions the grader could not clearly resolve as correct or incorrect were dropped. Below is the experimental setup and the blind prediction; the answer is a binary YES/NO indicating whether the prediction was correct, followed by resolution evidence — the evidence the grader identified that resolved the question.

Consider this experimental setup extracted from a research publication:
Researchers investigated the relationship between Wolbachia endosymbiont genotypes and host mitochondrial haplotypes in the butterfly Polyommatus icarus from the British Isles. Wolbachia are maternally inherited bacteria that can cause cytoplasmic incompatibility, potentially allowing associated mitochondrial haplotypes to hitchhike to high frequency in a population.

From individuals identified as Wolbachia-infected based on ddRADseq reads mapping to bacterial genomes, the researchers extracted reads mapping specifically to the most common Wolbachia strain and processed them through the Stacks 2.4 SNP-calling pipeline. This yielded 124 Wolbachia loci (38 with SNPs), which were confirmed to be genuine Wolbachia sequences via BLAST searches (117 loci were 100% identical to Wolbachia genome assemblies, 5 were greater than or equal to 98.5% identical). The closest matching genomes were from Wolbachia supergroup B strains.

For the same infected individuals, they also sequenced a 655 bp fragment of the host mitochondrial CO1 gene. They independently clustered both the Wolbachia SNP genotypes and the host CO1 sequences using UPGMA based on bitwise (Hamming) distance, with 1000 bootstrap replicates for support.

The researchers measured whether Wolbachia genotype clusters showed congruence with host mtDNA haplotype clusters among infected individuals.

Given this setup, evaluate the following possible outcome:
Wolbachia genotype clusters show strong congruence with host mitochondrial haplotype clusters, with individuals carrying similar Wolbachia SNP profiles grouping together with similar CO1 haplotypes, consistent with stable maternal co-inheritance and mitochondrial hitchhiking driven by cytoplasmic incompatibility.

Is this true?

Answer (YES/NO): YES